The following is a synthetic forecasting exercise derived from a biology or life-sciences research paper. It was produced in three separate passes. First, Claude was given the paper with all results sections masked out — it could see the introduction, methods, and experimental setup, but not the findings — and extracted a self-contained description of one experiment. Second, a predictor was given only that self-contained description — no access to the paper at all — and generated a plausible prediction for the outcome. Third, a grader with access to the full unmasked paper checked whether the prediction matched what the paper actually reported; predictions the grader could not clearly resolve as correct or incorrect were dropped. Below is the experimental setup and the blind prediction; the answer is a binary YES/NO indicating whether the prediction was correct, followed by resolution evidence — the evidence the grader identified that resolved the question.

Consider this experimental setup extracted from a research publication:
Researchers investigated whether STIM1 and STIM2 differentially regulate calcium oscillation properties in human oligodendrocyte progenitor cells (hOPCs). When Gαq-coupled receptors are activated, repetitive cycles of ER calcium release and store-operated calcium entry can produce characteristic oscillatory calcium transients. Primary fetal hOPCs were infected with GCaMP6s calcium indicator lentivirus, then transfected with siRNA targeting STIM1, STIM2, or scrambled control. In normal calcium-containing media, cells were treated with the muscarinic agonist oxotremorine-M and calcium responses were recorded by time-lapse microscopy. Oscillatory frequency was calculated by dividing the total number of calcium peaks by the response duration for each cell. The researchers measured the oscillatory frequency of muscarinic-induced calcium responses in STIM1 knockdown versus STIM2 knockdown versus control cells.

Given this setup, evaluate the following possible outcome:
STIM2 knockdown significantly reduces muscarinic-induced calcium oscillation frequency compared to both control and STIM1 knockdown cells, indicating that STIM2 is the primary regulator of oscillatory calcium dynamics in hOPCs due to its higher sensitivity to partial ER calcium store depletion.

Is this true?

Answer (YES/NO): YES